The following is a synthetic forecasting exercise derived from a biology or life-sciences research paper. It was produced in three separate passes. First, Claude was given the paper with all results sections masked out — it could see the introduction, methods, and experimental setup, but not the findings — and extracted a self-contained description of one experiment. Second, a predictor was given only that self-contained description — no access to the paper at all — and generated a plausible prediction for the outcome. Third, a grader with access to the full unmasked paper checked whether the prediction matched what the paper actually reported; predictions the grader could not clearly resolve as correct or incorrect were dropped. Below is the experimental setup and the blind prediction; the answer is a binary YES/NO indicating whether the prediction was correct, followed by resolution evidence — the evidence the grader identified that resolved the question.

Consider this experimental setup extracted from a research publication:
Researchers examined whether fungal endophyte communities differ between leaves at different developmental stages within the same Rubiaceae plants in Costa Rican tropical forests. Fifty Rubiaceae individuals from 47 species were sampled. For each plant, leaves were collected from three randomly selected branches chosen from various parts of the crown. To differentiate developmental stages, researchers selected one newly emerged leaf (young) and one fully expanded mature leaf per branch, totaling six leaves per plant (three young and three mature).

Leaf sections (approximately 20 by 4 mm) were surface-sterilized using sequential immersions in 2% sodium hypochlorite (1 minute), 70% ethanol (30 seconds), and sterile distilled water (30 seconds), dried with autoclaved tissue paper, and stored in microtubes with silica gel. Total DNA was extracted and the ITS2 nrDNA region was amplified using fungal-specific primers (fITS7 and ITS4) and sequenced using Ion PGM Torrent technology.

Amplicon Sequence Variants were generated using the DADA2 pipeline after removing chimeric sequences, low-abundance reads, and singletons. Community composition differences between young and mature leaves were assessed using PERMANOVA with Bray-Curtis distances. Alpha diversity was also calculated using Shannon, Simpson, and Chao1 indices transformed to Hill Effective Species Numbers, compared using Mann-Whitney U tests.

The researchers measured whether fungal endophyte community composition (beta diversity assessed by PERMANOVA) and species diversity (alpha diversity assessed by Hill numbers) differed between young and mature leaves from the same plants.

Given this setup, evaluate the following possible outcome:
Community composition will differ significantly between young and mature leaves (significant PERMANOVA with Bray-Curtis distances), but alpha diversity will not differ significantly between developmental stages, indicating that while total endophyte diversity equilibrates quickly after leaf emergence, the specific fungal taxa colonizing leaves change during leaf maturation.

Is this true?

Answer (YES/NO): NO